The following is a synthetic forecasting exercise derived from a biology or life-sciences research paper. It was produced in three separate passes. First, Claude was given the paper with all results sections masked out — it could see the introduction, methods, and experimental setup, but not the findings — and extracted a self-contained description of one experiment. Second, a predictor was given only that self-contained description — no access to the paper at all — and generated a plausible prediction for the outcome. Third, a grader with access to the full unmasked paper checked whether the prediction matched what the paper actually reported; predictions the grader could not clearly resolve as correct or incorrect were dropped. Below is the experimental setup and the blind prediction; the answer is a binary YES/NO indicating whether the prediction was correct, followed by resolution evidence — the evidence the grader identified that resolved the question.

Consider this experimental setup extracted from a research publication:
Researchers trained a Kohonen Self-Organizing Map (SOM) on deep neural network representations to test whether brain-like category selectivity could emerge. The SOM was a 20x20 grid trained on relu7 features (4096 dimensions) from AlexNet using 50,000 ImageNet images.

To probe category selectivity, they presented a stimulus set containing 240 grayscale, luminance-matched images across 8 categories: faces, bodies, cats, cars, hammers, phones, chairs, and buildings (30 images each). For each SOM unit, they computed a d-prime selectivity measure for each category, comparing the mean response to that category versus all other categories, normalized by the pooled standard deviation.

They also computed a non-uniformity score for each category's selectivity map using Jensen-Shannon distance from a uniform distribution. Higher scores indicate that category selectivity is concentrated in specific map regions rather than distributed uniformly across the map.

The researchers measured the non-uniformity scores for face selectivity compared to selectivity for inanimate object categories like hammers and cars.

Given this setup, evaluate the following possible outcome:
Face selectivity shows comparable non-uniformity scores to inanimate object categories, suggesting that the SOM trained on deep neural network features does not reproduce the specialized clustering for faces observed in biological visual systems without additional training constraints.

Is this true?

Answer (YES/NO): NO